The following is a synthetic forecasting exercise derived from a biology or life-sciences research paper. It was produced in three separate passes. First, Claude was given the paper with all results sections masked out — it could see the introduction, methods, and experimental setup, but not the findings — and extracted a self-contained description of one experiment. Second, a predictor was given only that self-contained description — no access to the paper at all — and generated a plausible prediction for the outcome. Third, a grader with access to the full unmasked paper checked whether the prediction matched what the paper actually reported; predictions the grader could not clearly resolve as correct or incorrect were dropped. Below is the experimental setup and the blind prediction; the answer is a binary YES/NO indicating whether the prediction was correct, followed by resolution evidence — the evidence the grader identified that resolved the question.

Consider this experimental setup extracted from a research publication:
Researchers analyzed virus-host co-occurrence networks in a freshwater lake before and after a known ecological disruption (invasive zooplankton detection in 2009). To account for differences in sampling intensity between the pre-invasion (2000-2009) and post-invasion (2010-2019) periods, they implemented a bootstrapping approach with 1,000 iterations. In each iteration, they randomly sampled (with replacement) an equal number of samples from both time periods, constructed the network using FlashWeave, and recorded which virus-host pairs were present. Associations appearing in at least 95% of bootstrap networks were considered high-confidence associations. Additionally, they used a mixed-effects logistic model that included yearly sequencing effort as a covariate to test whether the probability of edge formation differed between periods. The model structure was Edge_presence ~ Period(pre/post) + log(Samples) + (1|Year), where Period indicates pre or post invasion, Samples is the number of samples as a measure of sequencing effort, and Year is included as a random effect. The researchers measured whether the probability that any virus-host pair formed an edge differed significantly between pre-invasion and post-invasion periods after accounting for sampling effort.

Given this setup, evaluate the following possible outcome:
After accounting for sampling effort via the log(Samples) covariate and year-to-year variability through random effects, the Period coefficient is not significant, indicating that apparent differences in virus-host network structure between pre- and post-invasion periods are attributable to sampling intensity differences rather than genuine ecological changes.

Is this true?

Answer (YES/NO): NO